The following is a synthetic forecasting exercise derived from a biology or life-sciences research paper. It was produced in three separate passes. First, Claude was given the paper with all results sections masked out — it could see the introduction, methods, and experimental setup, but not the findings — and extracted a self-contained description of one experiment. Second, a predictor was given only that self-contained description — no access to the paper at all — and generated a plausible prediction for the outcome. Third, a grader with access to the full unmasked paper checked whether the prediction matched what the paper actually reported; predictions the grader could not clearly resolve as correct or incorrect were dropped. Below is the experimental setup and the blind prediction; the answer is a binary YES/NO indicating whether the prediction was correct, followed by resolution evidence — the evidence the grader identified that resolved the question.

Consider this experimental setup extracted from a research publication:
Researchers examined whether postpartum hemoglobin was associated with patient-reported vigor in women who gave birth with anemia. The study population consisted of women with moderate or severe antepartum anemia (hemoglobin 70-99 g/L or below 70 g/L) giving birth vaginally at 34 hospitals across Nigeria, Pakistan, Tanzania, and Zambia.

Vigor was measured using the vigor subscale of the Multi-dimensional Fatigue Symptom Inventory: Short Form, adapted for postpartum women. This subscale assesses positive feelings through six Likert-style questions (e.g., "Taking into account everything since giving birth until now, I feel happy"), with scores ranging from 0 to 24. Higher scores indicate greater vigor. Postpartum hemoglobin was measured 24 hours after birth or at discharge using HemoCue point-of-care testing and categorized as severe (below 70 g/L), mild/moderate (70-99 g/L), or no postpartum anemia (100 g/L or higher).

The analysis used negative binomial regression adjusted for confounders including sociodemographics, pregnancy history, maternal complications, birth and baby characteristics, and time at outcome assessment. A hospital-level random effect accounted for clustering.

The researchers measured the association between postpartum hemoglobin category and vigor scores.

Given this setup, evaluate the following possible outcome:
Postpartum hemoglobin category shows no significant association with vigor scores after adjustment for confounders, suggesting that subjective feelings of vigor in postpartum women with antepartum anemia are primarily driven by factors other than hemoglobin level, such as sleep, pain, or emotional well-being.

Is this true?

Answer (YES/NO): YES